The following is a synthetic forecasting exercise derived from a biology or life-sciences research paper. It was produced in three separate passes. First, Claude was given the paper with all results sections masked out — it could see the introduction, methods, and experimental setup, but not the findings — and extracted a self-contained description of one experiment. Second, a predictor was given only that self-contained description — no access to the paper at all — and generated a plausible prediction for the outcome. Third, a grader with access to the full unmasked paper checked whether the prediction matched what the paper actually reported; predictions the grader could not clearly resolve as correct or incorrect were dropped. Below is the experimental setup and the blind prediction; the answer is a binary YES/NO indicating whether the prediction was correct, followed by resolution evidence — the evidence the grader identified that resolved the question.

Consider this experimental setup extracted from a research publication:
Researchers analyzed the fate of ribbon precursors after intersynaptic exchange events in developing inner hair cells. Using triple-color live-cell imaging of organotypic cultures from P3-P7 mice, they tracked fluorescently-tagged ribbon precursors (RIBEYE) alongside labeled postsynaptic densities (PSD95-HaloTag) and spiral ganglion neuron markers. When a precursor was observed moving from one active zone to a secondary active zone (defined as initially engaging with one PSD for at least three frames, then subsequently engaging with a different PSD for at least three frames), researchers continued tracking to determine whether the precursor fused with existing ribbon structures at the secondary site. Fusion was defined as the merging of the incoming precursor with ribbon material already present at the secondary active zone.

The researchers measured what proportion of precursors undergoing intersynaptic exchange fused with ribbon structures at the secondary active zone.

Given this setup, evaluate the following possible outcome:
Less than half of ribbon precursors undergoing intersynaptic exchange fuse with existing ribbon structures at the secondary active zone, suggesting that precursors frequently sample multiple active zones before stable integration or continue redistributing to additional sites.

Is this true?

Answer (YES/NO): NO